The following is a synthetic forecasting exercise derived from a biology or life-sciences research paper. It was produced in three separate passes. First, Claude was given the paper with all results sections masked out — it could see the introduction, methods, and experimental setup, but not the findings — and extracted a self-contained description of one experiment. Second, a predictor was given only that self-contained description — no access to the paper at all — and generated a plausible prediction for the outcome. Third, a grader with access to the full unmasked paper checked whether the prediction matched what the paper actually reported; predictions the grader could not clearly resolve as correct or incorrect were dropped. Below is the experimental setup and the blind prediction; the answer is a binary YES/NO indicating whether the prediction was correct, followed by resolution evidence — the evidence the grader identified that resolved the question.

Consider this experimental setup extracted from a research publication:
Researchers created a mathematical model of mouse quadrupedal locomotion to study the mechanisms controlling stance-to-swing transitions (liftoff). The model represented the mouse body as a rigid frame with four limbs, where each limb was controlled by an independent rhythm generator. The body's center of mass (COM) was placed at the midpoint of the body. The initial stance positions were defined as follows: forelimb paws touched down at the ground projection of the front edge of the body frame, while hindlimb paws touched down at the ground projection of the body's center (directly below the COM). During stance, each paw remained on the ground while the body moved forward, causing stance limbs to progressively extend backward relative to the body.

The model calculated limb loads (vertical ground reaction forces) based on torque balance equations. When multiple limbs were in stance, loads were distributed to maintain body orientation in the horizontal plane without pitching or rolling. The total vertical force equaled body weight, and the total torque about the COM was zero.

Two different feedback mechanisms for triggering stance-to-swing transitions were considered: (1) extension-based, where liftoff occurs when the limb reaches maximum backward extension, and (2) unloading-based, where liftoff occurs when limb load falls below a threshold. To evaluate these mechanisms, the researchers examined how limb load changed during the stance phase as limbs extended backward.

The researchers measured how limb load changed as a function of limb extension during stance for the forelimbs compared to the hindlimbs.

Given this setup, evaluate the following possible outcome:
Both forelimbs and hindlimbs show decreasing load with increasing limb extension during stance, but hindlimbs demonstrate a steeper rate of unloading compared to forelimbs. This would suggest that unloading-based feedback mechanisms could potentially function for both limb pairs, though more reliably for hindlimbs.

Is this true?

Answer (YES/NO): NO